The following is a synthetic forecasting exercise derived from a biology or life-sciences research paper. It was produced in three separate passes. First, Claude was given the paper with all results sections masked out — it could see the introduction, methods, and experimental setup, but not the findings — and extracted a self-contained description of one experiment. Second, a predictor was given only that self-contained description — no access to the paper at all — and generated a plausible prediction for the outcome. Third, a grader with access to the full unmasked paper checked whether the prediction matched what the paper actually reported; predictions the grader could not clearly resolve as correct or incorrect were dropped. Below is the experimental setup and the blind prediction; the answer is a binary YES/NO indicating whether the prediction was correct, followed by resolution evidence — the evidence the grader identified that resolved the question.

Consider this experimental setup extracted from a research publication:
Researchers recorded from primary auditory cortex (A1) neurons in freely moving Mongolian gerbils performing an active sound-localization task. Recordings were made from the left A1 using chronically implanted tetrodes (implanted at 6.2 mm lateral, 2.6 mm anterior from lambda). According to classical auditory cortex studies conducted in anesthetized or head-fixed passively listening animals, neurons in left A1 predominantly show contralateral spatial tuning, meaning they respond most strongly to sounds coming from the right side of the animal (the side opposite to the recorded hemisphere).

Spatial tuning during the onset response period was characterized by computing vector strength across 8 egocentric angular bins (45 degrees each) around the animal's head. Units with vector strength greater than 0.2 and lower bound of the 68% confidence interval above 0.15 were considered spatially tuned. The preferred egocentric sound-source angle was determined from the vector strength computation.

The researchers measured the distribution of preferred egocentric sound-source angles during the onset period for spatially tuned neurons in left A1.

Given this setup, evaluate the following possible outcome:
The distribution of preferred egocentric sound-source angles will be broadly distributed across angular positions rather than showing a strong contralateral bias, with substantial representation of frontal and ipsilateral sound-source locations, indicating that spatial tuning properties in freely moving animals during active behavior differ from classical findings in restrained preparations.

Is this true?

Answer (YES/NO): YES